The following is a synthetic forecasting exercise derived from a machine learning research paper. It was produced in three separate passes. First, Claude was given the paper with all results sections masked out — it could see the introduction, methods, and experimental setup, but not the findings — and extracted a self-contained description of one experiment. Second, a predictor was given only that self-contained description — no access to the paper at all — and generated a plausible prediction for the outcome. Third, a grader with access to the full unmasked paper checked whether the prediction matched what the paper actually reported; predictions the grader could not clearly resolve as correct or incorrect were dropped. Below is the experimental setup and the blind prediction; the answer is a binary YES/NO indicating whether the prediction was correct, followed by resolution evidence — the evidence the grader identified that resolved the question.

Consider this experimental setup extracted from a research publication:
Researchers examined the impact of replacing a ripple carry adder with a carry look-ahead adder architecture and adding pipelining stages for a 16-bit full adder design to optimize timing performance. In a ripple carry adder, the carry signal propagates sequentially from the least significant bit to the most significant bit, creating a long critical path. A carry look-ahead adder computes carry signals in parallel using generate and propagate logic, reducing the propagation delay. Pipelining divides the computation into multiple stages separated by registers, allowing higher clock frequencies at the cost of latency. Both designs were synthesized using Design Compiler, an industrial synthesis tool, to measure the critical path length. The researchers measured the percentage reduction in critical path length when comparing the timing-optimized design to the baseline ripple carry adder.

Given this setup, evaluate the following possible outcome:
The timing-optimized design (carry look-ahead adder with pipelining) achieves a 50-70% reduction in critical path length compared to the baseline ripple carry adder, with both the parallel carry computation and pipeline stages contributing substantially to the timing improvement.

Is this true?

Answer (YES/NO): YES